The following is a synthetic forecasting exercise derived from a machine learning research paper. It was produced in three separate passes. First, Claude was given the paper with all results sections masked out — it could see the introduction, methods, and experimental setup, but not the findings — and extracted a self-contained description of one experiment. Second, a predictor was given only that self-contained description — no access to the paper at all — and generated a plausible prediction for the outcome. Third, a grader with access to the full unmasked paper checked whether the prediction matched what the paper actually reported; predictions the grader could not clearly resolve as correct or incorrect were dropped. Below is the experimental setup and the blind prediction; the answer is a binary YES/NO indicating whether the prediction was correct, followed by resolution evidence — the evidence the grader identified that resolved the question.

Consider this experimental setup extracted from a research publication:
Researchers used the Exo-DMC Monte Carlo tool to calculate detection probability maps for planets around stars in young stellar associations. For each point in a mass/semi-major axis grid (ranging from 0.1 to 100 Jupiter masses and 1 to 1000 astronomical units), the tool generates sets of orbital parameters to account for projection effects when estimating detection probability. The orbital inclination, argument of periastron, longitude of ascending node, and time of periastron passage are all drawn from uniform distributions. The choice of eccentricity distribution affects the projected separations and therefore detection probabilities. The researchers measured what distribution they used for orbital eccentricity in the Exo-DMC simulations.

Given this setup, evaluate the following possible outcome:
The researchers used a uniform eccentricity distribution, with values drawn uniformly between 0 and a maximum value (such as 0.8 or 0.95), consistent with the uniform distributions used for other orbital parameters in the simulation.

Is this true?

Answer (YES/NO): NO